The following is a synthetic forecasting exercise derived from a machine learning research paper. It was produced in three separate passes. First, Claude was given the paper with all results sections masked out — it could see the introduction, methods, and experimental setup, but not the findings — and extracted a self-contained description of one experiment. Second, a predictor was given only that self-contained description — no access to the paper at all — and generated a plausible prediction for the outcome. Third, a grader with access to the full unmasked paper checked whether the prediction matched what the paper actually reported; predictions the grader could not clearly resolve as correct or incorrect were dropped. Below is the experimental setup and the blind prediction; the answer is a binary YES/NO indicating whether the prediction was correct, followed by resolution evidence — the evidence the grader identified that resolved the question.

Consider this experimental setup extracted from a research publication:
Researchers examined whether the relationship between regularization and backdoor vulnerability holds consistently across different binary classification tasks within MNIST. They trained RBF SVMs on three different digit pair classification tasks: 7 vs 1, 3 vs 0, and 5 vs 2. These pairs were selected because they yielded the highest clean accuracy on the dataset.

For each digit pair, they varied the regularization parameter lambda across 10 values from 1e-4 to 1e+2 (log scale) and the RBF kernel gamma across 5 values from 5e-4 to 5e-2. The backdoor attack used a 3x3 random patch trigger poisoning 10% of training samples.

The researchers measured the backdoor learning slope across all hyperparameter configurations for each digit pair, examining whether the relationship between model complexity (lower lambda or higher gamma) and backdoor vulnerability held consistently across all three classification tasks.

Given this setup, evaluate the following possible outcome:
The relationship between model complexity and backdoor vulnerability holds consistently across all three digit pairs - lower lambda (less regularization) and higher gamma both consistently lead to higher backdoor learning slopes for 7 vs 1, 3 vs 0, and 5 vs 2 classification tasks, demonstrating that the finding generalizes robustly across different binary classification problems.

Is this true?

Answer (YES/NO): YES